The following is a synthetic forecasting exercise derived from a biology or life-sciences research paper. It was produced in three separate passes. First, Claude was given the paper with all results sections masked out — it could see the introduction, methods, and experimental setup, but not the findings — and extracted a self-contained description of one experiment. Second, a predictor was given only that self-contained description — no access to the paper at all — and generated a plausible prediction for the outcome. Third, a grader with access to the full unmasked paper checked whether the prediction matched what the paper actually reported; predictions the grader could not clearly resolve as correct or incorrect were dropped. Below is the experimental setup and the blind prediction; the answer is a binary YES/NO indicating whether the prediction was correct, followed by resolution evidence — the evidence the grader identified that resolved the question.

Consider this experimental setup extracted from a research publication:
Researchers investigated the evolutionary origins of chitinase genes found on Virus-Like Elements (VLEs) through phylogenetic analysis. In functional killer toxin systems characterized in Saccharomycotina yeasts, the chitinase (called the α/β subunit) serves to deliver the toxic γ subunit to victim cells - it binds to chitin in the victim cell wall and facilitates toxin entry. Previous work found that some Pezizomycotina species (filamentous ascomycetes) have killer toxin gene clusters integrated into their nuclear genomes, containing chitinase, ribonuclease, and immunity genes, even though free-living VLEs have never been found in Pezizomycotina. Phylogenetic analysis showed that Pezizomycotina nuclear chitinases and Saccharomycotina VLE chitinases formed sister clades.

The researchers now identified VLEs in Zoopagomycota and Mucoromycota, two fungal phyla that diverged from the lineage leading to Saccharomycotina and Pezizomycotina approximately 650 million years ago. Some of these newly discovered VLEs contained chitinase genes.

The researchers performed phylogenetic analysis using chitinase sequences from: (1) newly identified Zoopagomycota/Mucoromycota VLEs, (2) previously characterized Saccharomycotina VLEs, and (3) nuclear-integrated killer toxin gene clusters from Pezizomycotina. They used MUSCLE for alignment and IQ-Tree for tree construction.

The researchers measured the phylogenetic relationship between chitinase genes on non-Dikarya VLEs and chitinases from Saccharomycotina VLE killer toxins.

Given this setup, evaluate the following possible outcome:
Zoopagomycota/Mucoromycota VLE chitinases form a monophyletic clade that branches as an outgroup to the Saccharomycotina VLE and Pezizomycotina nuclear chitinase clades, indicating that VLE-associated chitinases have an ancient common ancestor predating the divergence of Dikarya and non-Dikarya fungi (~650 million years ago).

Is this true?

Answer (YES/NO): NO